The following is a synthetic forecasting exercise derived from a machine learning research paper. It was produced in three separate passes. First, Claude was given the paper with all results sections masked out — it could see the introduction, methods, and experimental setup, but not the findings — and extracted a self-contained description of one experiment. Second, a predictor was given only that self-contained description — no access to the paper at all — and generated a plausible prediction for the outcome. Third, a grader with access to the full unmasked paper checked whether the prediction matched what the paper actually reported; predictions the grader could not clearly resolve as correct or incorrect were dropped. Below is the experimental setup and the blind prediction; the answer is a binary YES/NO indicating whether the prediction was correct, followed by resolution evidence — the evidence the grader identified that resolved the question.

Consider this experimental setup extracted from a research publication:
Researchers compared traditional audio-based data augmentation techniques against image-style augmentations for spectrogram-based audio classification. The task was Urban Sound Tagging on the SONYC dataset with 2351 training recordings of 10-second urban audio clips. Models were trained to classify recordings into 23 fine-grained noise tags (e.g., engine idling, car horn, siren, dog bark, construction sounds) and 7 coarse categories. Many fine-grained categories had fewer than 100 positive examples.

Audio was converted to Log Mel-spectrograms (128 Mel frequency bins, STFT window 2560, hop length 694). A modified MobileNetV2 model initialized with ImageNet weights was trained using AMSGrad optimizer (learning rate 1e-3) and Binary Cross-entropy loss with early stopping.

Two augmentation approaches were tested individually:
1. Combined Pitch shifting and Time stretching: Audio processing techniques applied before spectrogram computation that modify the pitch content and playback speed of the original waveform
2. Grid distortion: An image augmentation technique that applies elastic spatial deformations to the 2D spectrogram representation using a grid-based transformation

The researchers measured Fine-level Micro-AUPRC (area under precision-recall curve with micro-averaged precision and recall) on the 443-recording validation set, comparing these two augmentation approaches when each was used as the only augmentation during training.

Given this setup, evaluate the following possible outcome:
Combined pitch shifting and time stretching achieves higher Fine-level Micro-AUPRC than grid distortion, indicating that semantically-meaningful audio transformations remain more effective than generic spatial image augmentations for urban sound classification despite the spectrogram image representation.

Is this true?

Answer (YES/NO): NO